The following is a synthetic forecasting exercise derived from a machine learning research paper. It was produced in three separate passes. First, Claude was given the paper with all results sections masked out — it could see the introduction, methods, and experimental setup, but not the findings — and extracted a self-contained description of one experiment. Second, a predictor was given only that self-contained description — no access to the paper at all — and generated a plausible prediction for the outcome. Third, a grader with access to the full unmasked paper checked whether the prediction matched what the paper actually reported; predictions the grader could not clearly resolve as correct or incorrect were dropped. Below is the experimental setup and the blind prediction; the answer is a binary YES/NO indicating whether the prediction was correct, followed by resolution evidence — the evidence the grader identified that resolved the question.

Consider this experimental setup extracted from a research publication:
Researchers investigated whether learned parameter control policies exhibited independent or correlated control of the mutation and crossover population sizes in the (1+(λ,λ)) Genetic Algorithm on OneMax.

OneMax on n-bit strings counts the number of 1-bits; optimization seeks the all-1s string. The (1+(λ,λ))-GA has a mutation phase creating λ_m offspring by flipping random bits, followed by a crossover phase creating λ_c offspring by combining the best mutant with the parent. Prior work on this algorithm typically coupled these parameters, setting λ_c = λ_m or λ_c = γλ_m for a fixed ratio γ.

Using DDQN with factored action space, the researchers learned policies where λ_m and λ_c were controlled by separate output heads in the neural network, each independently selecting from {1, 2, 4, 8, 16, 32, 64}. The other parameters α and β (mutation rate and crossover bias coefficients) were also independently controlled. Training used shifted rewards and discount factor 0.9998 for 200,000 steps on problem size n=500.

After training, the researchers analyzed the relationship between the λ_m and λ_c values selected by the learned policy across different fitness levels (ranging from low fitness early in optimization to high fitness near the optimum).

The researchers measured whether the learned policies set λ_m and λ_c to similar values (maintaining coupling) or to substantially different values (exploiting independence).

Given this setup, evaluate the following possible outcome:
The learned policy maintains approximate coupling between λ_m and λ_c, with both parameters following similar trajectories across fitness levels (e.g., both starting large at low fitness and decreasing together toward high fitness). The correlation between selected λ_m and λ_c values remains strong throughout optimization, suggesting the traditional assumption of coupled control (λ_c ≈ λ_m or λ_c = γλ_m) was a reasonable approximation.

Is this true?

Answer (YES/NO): NO